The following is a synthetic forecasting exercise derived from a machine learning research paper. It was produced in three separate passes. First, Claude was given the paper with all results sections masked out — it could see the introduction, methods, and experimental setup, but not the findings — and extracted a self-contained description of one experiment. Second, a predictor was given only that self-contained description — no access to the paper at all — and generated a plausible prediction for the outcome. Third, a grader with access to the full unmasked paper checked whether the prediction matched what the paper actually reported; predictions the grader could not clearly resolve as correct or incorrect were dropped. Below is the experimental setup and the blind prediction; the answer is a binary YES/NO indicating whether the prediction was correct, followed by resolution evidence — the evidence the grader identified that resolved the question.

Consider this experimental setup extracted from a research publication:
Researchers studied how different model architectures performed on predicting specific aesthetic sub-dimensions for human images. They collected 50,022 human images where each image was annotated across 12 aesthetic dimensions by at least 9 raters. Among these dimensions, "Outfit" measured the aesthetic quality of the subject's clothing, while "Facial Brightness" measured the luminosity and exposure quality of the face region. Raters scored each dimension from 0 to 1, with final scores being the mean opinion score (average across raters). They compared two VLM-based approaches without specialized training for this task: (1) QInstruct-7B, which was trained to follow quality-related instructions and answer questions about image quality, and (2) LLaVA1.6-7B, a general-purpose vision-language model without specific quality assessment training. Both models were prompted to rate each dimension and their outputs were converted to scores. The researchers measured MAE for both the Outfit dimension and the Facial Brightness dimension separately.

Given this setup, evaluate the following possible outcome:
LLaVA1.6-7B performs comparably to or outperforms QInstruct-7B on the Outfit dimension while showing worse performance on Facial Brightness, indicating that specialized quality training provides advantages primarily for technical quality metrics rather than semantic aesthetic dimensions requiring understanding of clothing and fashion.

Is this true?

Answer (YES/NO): NO